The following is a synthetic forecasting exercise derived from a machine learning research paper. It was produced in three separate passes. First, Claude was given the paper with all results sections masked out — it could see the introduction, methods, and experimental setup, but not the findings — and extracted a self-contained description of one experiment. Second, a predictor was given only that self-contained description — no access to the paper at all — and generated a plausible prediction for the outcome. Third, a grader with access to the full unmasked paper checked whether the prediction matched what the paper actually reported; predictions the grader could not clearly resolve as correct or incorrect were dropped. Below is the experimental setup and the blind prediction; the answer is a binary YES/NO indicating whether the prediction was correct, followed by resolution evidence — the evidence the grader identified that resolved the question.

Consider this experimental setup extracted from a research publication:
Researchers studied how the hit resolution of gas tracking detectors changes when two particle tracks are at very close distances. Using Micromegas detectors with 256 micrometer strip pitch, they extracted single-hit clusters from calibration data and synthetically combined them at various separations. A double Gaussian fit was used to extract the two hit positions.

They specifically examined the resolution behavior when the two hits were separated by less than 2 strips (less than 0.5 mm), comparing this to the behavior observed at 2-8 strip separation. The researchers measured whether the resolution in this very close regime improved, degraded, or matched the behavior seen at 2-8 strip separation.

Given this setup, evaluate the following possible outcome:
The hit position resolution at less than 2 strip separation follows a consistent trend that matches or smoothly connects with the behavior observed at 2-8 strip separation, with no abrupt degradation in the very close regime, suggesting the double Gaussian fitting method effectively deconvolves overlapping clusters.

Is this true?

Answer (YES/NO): NO